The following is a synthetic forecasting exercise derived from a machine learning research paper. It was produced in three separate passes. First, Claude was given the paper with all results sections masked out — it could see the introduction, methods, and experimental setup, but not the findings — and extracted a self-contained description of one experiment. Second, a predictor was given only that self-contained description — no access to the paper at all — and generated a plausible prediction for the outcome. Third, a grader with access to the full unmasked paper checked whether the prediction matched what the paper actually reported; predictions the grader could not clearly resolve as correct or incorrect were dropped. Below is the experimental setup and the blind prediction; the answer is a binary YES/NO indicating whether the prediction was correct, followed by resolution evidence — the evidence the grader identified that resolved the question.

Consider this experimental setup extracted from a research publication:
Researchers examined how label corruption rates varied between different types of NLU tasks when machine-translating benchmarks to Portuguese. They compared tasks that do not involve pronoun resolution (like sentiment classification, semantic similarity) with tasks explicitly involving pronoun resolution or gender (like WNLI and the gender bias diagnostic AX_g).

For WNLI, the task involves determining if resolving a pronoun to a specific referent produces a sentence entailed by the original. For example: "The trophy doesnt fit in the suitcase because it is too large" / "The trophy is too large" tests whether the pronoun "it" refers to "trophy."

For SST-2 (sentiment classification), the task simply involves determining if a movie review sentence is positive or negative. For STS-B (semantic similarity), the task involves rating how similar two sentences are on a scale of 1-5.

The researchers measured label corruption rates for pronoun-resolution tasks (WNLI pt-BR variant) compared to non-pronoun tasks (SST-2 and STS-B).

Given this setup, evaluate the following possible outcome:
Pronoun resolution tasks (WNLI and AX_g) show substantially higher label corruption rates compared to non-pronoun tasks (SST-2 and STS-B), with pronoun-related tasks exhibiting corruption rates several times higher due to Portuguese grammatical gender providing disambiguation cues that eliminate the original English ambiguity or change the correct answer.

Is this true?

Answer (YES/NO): YES